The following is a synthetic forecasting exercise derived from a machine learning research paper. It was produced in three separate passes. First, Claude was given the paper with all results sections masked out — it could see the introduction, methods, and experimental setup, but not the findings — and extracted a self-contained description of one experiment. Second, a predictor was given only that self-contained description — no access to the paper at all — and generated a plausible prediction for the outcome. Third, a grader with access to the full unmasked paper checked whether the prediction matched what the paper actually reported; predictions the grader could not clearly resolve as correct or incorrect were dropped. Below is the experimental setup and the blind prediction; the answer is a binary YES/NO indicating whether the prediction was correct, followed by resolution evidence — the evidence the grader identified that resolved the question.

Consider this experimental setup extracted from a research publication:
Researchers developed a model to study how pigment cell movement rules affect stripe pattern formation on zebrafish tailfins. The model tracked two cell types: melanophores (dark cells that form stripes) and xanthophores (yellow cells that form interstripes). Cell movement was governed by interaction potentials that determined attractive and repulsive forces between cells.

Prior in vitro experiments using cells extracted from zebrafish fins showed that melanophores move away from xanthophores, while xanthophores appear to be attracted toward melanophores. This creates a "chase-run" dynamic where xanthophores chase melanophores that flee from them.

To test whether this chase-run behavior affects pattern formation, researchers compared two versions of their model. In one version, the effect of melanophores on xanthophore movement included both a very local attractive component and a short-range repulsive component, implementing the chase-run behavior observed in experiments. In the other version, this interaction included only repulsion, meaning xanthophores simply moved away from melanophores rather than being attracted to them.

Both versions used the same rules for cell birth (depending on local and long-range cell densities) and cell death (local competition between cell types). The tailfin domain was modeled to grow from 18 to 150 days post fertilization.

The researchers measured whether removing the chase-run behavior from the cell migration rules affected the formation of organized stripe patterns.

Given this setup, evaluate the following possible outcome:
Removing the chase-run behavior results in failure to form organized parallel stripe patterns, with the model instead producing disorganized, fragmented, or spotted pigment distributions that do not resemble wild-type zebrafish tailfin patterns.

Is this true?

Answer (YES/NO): NO